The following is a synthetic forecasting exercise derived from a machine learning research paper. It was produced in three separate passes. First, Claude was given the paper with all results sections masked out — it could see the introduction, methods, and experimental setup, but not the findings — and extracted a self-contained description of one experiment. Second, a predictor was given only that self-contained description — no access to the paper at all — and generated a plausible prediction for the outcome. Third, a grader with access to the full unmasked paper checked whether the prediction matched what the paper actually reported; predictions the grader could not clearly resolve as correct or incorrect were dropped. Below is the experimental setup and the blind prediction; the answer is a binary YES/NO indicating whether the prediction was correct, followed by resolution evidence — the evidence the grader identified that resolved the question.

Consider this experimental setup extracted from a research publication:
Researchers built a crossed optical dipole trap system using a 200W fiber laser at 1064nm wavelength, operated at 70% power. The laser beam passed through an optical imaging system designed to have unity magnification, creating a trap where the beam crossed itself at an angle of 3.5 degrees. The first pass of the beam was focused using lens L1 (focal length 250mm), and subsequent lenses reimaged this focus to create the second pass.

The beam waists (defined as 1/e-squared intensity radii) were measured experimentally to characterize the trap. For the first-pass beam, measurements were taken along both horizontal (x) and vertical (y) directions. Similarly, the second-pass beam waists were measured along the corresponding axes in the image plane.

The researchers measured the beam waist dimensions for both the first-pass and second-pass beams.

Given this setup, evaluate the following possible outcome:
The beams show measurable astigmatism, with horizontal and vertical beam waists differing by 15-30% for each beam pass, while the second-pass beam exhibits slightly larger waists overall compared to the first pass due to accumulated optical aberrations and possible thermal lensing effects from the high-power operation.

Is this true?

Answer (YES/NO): NO